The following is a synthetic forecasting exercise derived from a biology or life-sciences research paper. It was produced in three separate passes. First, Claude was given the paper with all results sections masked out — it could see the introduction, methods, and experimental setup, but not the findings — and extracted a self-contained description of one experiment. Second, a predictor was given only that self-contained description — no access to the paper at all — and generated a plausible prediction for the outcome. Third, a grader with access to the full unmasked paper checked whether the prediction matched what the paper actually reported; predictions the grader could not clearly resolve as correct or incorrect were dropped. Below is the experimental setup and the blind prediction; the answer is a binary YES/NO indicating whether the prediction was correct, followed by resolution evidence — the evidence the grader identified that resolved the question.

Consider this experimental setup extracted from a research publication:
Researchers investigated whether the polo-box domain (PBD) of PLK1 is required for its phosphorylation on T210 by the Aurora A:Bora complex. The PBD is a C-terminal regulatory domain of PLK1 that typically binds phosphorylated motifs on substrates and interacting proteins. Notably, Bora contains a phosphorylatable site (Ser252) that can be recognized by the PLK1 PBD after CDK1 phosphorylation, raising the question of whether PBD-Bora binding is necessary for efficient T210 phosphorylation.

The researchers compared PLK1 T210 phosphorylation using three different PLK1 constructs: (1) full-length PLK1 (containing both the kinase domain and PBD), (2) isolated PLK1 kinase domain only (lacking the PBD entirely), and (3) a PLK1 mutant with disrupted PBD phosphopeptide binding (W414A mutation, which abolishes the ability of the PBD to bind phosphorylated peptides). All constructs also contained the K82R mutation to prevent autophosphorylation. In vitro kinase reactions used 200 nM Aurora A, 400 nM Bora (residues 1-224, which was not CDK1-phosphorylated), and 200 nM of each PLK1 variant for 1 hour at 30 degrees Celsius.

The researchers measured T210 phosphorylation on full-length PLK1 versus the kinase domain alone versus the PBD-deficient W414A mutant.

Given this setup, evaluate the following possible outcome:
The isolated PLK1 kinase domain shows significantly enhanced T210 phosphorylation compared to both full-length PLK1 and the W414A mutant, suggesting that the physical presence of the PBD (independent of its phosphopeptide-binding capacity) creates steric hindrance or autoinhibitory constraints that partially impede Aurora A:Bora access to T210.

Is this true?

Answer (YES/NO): NO